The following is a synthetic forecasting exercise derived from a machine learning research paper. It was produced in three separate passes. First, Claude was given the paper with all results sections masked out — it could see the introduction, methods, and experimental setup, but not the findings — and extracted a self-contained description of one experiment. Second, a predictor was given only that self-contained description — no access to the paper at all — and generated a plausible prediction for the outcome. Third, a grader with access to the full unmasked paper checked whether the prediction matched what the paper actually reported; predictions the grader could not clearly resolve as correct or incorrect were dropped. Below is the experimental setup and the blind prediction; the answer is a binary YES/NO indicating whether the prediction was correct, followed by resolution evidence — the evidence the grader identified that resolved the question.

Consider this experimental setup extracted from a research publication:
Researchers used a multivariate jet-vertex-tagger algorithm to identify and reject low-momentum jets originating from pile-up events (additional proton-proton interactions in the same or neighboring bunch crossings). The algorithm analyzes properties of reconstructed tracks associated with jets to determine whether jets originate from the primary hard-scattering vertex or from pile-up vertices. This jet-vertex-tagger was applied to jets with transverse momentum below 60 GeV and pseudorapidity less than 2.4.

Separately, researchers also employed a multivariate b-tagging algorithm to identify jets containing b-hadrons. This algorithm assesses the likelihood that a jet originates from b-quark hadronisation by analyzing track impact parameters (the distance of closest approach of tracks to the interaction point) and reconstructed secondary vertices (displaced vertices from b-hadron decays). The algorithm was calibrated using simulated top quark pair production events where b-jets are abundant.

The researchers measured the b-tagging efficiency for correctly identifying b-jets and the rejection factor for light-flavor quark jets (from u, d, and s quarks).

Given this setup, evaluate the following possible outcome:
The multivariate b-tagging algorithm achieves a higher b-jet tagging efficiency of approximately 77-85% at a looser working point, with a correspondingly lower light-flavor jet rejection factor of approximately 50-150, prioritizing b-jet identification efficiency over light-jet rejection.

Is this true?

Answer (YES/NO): NO